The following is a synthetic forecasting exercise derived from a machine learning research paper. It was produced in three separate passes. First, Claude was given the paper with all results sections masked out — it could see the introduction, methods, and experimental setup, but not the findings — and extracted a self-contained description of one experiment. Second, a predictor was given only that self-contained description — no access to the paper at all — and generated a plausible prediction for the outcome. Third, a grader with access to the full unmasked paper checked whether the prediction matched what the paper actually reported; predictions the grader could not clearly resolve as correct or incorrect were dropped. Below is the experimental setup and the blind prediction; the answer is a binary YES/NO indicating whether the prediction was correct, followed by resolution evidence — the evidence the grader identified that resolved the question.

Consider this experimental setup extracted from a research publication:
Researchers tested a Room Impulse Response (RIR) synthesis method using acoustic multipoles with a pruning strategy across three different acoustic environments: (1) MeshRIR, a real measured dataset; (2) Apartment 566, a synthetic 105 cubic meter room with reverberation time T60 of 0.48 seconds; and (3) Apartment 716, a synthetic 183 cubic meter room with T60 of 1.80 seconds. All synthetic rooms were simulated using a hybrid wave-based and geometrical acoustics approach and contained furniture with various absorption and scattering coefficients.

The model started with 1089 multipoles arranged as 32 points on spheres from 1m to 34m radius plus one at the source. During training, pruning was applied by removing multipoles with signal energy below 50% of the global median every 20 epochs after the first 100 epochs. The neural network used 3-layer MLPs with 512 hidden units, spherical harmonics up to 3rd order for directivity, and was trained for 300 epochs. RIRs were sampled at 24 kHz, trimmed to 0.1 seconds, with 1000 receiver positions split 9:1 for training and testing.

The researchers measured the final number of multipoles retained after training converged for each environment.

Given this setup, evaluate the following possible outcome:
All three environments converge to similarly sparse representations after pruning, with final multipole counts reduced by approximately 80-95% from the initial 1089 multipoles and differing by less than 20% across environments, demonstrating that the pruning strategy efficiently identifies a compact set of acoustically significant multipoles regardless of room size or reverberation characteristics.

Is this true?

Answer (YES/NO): NO